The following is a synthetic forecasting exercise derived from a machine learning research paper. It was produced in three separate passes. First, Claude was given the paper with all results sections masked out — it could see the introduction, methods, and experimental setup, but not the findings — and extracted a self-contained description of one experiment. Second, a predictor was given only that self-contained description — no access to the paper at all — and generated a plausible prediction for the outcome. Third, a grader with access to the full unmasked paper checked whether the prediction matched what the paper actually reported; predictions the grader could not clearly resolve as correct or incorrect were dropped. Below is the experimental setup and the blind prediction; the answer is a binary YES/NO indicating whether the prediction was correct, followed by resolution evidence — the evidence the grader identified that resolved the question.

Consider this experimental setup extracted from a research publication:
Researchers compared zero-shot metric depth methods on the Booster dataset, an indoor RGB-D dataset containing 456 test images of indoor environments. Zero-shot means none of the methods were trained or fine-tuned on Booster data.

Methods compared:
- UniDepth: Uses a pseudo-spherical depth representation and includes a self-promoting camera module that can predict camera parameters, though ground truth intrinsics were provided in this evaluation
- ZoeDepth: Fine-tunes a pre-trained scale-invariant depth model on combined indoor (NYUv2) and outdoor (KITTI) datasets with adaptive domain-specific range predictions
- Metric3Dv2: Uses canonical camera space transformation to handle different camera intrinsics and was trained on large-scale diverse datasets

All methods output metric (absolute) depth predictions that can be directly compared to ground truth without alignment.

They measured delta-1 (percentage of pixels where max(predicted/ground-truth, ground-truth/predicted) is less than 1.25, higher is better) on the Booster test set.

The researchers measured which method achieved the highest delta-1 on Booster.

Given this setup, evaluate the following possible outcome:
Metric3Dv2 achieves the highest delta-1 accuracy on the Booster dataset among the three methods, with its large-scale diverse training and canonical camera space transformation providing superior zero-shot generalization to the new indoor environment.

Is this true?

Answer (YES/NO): NO